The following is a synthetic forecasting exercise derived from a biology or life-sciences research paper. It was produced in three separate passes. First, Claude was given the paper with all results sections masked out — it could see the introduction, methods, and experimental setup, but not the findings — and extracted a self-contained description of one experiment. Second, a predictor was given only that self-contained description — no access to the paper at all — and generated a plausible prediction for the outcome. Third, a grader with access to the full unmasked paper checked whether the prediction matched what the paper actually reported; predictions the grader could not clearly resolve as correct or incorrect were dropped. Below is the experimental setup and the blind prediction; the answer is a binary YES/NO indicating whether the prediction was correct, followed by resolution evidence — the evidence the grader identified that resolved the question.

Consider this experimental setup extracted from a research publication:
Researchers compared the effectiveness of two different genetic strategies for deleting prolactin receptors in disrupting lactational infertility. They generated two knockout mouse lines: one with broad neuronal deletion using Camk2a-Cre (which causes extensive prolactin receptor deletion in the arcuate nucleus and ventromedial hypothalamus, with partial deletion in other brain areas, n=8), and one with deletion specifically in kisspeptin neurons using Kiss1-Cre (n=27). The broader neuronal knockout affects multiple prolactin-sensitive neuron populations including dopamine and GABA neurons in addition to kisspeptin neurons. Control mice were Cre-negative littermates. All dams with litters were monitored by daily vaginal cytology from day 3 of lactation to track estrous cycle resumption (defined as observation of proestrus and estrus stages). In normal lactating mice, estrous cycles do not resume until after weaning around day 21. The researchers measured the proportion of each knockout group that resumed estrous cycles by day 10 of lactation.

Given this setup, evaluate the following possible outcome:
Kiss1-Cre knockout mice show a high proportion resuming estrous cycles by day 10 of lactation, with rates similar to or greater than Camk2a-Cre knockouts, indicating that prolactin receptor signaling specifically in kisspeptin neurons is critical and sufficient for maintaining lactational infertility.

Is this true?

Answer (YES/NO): NO